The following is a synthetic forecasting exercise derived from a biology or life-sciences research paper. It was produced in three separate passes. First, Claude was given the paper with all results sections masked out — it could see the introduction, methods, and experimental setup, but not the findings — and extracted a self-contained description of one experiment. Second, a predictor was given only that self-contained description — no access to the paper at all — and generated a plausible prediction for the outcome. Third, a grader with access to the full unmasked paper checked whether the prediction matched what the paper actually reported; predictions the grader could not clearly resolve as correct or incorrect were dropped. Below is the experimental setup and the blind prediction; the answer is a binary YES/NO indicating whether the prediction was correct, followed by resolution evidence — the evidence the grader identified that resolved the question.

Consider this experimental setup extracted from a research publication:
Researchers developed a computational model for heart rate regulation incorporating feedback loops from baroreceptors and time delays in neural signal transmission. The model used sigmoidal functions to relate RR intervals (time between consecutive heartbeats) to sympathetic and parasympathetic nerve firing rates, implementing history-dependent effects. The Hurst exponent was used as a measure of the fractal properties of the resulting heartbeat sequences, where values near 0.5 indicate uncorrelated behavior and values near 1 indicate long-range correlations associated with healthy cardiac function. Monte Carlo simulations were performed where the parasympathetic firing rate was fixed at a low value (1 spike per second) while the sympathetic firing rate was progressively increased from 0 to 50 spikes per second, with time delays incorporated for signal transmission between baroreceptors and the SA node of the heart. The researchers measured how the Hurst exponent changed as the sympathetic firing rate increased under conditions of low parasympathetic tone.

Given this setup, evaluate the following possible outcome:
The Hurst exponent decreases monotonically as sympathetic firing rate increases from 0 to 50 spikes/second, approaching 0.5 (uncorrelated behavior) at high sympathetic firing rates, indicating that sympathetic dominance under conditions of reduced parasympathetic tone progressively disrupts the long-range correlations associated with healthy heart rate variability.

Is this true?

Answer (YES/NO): NO